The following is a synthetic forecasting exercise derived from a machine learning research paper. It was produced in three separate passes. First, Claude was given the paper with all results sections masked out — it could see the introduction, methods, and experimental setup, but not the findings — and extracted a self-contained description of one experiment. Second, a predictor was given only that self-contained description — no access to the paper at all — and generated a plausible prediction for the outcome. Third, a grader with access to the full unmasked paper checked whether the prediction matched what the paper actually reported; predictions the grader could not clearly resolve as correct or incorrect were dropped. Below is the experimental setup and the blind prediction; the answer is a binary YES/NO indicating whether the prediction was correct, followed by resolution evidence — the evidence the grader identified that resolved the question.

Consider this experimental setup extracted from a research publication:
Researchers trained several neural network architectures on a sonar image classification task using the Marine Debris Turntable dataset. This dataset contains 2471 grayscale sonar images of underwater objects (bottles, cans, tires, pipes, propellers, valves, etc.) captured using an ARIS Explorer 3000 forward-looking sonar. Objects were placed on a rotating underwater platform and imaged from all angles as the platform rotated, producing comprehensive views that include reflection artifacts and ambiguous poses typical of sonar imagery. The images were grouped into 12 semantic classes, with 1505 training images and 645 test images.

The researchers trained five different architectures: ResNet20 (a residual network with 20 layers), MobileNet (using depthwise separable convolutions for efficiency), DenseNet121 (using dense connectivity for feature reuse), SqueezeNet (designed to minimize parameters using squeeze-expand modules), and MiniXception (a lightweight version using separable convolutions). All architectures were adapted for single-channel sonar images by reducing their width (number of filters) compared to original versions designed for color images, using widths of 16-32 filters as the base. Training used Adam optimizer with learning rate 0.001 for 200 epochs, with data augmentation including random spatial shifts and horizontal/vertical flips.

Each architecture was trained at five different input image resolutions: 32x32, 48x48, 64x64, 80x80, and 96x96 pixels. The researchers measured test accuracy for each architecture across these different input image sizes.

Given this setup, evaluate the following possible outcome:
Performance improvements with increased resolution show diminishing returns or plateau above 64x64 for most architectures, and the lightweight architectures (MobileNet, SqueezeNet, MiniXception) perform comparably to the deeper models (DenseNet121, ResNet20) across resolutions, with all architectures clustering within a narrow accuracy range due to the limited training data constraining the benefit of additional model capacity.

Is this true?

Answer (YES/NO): NO